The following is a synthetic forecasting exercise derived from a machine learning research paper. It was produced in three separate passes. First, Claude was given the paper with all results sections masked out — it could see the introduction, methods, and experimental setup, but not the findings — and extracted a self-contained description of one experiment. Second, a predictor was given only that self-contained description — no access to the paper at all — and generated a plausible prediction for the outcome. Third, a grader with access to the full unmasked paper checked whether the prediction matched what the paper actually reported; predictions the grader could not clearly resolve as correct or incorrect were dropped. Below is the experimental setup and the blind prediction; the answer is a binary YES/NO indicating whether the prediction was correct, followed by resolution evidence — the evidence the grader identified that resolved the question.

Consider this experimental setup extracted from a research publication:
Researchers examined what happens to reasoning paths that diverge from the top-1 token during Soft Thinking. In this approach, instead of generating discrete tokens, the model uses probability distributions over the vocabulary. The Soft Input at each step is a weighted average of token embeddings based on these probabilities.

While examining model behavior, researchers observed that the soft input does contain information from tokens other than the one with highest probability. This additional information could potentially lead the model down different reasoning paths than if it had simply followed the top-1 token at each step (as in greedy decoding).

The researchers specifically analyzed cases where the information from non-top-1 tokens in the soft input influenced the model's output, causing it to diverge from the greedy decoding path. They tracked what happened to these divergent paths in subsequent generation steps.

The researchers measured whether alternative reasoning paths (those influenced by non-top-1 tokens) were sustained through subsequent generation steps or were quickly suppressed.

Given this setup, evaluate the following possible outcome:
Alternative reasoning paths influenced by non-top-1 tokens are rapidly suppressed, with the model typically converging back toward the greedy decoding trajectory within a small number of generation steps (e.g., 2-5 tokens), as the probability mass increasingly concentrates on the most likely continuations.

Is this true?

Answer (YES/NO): YES